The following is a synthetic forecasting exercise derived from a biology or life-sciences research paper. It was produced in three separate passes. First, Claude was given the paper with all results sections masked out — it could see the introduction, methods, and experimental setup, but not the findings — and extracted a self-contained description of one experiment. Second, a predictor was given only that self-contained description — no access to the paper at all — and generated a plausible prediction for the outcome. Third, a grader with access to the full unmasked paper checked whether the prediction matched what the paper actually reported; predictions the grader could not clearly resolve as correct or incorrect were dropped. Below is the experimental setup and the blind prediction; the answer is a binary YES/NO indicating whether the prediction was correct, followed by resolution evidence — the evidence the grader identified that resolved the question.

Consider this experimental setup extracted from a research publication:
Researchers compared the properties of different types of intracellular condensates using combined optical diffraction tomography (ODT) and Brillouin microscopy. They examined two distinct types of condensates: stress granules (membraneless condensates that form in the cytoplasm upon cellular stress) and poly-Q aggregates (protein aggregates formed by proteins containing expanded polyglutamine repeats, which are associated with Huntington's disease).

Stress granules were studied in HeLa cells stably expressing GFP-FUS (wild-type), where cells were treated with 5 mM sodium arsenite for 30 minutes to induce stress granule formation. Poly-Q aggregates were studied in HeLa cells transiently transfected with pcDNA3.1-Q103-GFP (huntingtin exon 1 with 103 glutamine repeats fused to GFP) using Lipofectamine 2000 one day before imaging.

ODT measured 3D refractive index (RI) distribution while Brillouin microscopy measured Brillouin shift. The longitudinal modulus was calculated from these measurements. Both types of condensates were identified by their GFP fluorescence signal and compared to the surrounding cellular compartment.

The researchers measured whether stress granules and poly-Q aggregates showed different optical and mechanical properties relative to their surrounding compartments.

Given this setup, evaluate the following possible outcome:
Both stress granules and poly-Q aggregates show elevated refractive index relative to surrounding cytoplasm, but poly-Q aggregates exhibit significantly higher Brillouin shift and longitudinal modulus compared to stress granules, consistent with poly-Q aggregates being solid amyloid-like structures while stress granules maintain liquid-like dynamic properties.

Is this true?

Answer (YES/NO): NO